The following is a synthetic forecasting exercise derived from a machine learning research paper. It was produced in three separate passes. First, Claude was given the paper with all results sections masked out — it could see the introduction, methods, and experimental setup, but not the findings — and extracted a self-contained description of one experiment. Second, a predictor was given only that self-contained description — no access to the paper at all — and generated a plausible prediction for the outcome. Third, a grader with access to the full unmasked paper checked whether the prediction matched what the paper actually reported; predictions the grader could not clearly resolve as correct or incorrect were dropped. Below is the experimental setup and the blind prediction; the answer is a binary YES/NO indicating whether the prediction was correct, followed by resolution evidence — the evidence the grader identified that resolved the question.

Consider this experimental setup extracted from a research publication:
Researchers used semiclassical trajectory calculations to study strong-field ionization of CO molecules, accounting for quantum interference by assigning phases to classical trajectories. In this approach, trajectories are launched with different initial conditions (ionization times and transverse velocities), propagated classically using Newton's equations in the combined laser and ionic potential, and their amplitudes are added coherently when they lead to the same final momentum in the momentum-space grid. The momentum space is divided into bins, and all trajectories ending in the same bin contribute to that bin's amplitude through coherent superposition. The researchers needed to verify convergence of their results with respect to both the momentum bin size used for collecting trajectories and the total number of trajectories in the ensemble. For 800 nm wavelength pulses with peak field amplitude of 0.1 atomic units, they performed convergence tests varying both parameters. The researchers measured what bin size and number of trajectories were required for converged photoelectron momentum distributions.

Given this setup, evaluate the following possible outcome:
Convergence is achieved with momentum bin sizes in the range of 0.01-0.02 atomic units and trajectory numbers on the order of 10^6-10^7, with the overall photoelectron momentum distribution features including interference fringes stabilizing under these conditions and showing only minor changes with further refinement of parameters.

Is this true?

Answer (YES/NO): NO